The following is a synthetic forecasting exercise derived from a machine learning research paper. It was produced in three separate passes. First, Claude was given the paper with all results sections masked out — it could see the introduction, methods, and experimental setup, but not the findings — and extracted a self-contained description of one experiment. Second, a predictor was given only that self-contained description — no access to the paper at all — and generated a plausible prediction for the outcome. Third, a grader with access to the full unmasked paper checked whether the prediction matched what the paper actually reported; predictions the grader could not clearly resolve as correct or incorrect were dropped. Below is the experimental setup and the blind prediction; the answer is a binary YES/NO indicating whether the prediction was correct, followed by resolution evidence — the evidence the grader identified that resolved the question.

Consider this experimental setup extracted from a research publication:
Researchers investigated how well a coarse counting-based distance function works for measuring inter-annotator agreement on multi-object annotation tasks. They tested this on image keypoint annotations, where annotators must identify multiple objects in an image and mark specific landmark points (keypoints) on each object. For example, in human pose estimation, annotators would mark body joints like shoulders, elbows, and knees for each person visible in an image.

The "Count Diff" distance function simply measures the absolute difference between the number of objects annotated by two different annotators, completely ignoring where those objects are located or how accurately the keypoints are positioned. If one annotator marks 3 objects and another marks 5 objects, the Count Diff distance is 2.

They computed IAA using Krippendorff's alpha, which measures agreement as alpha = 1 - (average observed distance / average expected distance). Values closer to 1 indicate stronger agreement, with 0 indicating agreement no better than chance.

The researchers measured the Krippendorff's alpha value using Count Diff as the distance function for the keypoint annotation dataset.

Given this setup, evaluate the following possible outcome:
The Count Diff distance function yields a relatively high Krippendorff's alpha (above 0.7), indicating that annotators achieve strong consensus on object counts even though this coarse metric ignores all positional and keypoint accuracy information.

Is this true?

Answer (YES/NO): NO